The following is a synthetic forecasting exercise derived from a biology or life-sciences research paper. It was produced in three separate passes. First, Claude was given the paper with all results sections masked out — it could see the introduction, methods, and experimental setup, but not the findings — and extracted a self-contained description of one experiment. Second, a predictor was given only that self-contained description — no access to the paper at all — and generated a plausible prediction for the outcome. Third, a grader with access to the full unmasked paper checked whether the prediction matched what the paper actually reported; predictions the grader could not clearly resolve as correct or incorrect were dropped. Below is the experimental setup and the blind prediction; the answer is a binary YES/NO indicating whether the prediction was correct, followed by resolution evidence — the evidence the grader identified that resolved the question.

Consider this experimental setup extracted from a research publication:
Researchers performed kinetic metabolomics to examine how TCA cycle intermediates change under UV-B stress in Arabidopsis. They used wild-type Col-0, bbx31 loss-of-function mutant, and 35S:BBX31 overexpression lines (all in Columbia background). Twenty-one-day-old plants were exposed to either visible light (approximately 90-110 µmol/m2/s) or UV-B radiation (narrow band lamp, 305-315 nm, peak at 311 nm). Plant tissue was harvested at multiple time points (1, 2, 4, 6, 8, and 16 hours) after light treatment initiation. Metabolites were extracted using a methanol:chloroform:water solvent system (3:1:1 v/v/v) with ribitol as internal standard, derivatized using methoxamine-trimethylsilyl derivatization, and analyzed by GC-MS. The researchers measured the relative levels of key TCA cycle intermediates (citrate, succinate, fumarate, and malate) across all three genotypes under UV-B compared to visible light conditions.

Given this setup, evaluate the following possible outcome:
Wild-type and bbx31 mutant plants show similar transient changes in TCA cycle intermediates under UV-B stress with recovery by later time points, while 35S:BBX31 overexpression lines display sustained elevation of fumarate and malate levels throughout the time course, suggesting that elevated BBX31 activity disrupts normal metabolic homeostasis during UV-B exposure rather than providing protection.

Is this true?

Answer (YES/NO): NO